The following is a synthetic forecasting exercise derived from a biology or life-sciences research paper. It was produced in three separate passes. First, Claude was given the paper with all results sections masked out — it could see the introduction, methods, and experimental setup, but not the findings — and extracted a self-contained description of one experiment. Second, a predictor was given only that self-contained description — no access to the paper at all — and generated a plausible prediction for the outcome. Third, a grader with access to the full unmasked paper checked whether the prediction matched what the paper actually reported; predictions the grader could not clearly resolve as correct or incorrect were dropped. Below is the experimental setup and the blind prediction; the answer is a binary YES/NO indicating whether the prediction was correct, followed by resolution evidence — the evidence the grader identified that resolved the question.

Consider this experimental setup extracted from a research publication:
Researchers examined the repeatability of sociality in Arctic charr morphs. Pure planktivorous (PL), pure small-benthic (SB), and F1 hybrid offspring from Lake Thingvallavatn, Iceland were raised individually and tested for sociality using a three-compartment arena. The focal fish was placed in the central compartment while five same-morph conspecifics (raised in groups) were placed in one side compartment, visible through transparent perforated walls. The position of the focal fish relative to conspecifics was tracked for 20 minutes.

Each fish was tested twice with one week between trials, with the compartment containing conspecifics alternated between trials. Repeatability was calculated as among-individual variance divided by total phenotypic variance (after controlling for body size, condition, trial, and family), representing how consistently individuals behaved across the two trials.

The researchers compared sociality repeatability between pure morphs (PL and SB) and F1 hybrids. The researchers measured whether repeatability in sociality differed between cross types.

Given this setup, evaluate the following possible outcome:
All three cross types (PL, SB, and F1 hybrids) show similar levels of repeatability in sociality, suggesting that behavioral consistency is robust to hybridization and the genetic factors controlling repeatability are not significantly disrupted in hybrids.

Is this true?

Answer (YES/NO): NO